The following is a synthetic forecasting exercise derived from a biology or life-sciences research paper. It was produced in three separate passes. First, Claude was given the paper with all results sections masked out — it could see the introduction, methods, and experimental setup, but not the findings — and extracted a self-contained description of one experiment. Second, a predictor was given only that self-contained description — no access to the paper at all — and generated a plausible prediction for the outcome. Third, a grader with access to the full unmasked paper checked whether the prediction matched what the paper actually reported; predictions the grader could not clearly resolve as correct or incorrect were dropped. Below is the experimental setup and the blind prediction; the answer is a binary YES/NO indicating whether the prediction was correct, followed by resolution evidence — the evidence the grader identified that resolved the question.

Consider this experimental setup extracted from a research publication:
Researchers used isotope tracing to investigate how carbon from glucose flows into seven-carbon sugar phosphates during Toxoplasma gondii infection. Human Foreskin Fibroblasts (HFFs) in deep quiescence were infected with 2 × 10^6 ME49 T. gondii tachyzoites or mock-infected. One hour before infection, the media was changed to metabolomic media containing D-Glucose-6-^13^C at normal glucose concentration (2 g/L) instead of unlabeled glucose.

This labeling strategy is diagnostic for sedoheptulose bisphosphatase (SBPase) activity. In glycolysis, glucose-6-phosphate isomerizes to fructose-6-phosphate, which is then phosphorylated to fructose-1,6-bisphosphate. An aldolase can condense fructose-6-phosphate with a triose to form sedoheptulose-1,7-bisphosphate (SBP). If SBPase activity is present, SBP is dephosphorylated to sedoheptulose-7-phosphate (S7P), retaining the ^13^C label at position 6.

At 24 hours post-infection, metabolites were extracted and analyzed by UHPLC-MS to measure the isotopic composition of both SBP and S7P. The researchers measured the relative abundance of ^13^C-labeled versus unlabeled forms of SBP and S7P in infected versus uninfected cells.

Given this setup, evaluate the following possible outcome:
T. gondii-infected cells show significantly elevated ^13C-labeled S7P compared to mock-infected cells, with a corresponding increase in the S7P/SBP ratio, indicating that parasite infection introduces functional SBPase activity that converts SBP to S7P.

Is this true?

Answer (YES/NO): YES